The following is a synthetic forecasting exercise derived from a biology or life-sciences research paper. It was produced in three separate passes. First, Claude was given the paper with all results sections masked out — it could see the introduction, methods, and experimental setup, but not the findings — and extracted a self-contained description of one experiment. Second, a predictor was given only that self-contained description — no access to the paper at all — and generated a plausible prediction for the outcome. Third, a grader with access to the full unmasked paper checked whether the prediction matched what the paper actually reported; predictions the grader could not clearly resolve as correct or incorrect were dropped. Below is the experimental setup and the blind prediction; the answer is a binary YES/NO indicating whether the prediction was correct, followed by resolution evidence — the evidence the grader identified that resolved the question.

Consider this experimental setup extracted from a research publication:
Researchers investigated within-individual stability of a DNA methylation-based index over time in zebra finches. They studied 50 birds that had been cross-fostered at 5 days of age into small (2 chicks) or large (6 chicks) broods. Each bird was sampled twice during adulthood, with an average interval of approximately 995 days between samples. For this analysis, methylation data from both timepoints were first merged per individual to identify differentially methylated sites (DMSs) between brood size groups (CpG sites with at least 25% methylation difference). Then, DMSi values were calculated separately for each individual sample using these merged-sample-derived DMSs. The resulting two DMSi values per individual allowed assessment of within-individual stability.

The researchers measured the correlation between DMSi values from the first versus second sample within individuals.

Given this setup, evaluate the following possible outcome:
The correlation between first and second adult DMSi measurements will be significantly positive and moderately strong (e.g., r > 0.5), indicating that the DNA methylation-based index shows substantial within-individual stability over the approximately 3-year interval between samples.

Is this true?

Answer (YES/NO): YES